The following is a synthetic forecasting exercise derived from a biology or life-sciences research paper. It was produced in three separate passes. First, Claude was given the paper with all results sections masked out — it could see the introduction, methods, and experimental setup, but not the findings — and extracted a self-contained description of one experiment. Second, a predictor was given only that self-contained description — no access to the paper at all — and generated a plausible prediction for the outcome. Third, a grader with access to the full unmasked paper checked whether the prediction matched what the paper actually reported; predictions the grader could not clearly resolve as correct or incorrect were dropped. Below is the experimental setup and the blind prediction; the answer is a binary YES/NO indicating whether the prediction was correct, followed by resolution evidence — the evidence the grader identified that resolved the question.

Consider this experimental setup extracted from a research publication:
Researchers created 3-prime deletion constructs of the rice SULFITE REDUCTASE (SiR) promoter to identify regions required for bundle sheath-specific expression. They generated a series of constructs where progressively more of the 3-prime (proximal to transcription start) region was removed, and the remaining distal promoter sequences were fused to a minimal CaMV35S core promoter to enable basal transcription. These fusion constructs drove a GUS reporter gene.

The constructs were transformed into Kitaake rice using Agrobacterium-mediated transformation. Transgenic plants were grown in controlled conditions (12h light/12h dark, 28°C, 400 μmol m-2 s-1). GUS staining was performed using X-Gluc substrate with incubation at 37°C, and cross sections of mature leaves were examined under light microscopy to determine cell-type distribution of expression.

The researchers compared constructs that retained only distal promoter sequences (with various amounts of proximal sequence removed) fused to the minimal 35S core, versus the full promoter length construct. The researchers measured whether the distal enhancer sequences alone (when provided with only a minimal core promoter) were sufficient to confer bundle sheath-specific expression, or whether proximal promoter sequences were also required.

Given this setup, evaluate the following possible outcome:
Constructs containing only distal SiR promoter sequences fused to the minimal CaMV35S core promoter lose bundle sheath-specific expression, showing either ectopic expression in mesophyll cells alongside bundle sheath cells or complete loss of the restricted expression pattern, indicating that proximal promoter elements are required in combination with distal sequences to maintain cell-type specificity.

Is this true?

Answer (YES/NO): YES